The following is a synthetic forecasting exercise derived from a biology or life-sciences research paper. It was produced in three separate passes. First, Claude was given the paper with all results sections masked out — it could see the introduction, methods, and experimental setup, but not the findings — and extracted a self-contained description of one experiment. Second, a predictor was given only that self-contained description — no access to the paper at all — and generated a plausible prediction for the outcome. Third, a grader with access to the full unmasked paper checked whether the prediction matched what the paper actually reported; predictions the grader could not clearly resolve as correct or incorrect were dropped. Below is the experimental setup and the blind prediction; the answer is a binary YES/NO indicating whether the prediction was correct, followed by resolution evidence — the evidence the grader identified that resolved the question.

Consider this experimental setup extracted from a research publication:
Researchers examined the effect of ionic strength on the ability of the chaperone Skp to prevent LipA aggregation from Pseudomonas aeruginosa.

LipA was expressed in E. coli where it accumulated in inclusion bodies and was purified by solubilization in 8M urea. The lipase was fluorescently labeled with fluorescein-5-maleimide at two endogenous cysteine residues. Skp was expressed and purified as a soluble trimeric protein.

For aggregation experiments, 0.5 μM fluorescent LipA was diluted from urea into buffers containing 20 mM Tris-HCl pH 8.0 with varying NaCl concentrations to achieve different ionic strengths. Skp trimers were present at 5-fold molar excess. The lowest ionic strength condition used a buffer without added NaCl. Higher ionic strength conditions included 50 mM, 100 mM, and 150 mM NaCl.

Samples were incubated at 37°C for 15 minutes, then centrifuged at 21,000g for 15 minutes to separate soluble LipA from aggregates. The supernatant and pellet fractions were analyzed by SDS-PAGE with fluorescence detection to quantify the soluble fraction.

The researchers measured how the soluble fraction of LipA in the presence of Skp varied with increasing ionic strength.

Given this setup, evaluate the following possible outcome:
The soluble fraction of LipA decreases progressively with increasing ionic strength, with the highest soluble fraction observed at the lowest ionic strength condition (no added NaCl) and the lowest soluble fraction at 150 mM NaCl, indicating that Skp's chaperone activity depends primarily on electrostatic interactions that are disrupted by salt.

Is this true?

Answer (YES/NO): NO